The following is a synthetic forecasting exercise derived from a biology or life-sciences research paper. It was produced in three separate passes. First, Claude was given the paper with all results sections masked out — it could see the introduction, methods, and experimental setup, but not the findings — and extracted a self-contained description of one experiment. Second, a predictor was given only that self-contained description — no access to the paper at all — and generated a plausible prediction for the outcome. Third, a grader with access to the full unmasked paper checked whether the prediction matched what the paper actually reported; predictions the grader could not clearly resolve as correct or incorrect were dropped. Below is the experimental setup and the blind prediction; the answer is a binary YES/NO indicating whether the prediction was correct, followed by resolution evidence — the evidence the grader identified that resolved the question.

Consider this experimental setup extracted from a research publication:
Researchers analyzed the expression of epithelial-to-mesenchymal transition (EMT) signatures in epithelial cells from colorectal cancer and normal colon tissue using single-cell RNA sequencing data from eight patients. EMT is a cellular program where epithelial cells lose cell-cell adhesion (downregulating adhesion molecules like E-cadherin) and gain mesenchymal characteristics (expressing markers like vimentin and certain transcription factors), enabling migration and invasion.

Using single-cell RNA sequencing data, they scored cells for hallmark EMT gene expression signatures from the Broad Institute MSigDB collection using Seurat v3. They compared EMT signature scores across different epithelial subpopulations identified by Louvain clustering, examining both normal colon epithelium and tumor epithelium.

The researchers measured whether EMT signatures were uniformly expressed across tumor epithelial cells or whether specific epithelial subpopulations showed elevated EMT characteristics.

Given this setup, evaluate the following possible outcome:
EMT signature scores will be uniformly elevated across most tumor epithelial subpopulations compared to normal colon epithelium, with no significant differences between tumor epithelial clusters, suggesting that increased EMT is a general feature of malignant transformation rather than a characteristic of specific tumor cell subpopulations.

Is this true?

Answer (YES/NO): NO